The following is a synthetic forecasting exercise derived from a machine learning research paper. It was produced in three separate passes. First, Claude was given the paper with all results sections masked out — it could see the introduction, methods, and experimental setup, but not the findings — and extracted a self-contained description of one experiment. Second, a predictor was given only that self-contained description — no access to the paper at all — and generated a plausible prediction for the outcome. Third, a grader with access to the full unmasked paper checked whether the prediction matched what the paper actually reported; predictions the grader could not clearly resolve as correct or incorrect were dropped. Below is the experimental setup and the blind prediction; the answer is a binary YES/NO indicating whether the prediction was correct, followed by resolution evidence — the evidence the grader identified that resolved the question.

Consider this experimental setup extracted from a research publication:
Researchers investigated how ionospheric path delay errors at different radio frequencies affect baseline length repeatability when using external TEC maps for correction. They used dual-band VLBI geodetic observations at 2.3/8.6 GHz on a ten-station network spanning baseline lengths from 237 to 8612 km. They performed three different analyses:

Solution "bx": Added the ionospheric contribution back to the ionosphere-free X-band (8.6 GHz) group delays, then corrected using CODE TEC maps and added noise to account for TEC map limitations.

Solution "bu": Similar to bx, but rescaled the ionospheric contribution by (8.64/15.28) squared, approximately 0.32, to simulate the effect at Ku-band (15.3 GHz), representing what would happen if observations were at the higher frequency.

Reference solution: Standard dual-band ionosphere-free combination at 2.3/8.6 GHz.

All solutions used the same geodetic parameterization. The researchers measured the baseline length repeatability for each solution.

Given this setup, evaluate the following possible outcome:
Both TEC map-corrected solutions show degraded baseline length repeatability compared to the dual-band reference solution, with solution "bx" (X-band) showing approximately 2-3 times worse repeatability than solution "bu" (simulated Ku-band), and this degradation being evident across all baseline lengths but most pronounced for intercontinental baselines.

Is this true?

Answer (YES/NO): NO